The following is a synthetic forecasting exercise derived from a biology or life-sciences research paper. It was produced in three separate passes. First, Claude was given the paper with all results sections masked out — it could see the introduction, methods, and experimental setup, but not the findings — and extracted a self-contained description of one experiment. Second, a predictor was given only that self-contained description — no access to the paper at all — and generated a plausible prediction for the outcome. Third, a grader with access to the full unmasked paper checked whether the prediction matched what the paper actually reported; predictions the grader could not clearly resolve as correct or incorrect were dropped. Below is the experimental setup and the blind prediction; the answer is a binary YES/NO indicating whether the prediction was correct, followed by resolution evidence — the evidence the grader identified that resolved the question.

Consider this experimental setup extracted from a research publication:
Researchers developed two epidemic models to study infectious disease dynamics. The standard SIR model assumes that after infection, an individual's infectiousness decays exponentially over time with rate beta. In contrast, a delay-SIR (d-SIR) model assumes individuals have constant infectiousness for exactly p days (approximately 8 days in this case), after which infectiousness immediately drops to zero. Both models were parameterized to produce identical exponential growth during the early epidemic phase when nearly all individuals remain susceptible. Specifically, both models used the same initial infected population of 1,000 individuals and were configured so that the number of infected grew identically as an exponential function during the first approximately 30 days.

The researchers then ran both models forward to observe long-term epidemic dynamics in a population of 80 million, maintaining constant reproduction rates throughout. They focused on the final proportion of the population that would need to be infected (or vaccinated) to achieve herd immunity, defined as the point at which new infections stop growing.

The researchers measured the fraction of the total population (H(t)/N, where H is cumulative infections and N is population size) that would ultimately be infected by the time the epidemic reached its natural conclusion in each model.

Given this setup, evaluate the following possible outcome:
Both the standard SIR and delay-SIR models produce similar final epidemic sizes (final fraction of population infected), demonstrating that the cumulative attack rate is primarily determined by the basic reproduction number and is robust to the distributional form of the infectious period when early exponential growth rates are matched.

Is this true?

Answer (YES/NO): NO